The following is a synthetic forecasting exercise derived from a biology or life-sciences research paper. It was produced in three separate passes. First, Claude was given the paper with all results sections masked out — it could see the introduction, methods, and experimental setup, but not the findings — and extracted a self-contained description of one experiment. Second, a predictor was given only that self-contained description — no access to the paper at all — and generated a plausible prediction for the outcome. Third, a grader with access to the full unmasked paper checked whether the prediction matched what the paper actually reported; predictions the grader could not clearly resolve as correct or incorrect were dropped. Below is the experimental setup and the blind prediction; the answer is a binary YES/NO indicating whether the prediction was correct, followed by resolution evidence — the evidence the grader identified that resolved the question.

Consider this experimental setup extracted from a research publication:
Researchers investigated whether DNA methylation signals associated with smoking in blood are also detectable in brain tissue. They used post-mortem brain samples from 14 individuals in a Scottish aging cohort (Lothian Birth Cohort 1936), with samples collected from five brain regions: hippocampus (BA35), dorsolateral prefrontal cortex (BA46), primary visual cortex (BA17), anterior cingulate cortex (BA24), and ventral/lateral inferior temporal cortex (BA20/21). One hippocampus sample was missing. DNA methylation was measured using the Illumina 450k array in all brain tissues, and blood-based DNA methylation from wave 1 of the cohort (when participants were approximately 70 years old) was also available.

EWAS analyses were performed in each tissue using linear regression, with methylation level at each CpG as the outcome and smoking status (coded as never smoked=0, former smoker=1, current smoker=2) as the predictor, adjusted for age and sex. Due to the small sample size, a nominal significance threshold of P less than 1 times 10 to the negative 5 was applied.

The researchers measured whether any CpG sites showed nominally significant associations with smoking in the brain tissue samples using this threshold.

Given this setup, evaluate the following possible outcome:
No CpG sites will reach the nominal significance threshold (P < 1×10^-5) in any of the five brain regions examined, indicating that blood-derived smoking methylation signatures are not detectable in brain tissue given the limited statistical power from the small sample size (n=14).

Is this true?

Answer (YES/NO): NO